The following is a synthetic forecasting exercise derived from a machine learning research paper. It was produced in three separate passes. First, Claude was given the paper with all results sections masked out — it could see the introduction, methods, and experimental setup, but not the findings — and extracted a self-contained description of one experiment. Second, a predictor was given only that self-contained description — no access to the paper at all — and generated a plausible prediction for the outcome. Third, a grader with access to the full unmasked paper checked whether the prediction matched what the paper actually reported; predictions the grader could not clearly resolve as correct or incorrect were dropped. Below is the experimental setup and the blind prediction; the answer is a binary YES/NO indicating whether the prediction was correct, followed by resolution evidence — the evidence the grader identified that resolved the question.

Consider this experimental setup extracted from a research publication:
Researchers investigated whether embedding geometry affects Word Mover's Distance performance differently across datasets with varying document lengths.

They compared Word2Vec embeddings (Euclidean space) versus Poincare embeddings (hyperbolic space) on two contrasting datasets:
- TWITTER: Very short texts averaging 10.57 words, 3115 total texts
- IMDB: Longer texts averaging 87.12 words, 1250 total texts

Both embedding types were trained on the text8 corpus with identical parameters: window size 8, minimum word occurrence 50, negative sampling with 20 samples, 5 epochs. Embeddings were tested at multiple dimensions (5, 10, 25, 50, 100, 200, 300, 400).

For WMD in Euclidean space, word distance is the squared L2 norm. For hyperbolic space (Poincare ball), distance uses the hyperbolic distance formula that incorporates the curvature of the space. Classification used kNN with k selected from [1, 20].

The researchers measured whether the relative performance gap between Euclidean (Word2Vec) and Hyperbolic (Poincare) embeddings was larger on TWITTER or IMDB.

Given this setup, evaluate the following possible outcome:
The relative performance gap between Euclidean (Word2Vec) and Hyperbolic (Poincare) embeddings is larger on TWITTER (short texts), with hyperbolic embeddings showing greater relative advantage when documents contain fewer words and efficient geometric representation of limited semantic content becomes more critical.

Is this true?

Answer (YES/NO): NO